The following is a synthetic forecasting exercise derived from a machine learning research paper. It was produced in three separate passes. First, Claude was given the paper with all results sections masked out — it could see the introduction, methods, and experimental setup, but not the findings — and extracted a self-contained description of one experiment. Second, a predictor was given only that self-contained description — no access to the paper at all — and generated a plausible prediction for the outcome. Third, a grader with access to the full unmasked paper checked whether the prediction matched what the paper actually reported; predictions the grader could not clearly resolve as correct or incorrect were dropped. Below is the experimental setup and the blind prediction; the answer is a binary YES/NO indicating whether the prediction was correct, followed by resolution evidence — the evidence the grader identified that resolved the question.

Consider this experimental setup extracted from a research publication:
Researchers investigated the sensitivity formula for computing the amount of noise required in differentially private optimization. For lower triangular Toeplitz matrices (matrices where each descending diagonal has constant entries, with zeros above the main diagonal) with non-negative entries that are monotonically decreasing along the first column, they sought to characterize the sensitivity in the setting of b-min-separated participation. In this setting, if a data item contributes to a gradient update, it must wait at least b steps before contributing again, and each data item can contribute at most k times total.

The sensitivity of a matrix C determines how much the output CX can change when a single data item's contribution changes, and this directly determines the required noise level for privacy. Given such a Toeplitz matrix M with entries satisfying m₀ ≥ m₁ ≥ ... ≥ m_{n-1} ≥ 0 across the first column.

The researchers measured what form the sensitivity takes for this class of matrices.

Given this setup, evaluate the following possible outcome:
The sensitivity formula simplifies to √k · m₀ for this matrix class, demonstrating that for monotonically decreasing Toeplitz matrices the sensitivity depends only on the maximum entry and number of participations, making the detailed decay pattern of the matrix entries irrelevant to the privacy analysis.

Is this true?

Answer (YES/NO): NO